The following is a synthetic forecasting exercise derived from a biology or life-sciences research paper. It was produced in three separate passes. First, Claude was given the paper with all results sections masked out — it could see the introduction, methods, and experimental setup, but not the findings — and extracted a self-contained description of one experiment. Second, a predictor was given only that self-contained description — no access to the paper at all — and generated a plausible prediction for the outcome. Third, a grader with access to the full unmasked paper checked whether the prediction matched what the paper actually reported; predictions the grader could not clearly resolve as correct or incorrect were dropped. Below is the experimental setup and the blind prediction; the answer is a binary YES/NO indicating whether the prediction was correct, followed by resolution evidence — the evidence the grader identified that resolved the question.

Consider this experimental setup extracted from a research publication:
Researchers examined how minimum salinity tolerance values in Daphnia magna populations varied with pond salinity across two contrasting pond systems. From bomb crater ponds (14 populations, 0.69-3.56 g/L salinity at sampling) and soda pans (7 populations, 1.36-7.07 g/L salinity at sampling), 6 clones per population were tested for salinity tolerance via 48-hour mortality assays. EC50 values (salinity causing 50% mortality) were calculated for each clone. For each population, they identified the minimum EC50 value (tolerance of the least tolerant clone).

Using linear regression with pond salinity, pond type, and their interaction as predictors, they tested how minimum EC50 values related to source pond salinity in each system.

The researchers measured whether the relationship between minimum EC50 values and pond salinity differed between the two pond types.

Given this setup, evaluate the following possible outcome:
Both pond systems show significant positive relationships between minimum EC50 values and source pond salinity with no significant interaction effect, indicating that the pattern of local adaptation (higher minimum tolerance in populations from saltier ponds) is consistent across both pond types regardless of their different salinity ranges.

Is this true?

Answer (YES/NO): NO